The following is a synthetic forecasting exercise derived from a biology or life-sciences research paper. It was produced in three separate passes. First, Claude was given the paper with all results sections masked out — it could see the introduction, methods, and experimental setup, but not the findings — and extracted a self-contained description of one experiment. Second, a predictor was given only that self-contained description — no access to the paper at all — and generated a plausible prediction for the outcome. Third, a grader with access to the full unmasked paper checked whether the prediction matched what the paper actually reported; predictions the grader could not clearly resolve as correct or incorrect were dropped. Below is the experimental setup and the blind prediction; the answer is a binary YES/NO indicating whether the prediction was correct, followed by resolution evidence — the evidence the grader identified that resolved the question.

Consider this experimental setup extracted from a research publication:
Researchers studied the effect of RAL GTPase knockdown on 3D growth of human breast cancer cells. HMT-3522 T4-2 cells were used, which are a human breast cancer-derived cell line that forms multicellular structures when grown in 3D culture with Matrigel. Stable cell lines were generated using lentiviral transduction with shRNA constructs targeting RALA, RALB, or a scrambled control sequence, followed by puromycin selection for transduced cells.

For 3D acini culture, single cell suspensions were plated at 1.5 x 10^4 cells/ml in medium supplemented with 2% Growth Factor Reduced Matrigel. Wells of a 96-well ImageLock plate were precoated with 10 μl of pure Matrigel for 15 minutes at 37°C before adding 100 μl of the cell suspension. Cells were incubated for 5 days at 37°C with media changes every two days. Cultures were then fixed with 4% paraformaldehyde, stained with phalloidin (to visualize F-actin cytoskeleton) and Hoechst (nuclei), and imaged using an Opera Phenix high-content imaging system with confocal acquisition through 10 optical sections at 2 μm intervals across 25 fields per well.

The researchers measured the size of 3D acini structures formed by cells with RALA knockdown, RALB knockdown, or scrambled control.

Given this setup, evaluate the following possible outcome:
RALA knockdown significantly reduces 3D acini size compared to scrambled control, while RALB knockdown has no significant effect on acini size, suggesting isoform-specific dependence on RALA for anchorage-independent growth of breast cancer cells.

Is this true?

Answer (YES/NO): NO